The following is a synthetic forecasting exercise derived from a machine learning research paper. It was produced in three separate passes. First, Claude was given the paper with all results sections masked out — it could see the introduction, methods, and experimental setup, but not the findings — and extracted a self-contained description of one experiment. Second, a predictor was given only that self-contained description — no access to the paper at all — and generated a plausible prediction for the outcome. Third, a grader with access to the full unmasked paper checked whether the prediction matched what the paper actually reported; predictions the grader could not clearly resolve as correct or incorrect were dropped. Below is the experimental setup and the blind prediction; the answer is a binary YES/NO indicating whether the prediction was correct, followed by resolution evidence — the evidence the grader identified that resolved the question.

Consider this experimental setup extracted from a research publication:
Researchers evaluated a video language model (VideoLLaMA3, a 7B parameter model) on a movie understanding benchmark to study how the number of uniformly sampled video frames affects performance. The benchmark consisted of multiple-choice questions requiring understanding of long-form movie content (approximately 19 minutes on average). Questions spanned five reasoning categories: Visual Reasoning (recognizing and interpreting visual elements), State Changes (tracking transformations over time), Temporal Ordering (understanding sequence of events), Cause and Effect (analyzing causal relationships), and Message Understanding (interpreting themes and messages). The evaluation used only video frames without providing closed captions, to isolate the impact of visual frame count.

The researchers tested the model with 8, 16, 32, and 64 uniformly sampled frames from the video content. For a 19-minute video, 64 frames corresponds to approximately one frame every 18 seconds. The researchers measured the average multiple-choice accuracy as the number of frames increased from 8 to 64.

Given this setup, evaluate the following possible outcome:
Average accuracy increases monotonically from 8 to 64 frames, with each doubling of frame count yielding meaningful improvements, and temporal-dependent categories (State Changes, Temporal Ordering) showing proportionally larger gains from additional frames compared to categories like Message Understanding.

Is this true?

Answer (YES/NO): NO